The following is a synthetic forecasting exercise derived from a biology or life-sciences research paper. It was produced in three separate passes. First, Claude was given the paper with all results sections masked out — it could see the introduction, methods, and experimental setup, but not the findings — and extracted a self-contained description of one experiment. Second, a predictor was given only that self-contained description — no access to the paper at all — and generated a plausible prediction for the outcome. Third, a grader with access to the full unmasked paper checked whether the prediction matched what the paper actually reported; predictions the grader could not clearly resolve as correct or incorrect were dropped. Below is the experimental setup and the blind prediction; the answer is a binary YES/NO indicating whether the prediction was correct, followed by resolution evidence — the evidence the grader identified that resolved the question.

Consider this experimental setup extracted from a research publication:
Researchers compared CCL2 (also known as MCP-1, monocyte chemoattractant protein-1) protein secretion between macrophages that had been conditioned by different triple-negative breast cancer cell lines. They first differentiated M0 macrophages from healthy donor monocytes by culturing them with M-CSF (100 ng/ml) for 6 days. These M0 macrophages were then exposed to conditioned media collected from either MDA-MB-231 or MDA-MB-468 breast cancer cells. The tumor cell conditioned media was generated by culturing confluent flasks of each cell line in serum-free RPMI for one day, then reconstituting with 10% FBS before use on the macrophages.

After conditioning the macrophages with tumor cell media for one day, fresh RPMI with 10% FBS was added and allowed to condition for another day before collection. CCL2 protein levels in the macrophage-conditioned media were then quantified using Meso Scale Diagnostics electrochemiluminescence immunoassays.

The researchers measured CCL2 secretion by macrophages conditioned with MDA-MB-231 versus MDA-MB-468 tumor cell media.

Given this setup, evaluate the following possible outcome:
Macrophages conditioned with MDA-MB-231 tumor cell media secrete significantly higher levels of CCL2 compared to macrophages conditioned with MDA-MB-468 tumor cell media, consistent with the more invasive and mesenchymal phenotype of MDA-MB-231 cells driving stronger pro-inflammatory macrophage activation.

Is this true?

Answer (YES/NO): YES